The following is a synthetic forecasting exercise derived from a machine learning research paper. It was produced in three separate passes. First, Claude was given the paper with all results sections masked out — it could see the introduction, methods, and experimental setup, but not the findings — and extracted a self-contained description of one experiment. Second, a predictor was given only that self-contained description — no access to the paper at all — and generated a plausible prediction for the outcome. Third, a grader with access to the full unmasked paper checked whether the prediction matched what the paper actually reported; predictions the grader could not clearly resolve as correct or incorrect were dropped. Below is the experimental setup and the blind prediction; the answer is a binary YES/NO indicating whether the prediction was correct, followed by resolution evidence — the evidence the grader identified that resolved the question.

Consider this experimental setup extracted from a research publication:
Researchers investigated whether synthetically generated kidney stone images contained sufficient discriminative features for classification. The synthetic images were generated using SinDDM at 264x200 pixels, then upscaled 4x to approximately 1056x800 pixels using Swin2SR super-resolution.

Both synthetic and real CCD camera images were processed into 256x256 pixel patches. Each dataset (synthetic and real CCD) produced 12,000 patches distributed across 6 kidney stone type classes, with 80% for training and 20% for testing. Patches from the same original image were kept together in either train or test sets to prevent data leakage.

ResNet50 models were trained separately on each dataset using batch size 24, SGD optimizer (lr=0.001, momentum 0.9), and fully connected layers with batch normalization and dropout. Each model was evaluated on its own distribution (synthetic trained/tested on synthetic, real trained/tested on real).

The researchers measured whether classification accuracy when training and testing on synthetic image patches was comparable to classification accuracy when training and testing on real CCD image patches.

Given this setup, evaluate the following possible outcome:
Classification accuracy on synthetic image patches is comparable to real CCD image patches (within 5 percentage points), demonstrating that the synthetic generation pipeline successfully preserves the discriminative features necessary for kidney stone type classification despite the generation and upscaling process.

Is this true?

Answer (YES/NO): YES